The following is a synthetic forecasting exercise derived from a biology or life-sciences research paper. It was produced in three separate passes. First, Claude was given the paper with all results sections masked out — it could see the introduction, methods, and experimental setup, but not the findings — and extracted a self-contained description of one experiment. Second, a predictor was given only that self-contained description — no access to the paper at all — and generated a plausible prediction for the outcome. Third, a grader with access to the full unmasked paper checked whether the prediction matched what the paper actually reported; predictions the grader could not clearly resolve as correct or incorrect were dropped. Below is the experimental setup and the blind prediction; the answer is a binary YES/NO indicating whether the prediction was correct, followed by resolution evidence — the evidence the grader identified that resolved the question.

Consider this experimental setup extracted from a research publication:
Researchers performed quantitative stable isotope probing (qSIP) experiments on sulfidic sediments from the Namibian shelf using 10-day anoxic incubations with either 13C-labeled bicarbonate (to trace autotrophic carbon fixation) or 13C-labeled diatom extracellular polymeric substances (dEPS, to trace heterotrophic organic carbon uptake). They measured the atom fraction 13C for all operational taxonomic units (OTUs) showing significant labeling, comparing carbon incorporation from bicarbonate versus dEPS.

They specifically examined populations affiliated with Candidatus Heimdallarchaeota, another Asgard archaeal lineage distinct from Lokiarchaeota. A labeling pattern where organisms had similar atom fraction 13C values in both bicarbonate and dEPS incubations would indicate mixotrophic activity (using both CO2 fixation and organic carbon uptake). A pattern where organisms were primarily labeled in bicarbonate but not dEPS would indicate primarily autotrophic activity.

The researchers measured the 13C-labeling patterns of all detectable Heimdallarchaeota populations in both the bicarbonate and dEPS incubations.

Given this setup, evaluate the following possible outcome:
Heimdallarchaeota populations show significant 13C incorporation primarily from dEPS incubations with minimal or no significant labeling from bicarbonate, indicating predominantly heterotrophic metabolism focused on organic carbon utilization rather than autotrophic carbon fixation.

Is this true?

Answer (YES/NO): NO